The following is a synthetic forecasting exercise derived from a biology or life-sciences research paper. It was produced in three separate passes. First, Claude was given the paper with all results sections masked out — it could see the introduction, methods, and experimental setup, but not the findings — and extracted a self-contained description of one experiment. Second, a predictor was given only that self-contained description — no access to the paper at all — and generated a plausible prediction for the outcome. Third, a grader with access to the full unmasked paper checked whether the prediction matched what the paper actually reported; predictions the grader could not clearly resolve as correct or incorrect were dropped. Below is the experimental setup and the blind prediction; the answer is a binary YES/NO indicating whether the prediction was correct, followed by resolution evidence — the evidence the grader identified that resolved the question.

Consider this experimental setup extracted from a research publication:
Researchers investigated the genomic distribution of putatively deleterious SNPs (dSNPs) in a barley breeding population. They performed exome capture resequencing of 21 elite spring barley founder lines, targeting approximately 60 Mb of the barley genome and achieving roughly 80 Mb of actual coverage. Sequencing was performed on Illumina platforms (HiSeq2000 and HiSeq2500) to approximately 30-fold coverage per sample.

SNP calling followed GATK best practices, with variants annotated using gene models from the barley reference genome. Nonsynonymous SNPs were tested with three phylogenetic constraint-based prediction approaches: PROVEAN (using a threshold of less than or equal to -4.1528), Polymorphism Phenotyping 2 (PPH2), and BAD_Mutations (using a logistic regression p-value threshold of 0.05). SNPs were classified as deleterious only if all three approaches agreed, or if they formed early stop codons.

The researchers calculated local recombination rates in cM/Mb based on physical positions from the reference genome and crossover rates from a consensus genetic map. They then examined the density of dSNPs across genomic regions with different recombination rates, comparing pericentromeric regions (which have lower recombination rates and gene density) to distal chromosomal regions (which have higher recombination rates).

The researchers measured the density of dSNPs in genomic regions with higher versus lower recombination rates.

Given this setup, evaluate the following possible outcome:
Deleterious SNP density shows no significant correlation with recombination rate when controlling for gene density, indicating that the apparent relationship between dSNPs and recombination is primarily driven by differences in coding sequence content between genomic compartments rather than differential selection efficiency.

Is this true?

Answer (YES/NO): NO